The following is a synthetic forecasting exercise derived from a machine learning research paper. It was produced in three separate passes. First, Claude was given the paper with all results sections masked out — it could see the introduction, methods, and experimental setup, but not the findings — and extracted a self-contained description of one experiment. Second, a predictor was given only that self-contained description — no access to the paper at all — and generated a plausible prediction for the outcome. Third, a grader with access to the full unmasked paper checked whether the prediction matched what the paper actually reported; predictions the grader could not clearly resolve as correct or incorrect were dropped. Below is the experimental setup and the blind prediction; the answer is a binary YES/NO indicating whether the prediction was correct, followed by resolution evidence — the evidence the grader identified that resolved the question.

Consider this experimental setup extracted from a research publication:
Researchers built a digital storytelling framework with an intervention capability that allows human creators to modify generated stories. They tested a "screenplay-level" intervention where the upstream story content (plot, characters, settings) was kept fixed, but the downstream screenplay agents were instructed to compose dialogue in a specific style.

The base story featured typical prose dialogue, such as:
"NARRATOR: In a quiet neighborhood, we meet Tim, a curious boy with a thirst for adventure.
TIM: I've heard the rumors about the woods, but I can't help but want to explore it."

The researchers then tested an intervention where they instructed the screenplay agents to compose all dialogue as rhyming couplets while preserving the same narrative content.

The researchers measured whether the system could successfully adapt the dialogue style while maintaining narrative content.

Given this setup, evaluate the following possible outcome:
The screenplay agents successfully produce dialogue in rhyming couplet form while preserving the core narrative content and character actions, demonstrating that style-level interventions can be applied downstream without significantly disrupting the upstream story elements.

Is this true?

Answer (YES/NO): YES